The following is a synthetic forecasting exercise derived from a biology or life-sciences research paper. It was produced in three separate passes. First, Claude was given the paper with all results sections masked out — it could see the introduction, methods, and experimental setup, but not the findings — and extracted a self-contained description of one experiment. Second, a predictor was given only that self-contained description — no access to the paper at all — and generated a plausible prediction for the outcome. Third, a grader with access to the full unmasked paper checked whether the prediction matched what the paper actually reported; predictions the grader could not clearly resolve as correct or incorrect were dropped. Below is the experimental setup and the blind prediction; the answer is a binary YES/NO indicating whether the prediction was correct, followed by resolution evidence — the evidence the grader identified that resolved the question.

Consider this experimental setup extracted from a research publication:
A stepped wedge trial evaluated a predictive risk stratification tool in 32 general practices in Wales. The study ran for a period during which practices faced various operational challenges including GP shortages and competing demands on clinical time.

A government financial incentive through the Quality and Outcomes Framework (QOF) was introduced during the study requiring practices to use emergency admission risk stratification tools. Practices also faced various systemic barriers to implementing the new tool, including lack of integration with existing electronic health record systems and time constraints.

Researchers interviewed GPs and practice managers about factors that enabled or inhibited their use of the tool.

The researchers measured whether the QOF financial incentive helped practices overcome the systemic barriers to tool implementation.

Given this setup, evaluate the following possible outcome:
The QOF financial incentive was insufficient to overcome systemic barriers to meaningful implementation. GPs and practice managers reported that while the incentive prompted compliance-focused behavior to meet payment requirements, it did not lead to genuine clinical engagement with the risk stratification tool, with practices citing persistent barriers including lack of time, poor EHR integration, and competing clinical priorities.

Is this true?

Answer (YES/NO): NO